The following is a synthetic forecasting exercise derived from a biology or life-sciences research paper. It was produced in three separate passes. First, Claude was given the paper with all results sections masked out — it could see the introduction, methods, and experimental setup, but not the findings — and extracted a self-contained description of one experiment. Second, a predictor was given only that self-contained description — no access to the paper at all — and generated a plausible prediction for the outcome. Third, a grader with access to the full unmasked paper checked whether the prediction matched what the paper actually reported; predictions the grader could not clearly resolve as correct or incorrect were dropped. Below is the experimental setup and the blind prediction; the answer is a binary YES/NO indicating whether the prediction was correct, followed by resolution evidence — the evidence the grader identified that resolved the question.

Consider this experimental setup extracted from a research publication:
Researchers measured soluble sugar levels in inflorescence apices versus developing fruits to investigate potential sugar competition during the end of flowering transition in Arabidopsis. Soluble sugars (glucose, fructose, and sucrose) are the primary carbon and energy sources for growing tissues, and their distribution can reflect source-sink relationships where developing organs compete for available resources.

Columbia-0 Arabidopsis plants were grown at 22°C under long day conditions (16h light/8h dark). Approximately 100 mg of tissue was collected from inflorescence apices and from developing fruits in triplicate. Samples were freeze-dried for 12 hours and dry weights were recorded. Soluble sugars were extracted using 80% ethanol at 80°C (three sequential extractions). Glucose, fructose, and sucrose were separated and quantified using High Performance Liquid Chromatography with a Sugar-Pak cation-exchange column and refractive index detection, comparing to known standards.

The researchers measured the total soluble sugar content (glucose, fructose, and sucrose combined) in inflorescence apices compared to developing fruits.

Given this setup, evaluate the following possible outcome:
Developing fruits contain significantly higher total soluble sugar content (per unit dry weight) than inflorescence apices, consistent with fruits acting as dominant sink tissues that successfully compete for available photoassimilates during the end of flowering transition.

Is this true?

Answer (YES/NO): YES